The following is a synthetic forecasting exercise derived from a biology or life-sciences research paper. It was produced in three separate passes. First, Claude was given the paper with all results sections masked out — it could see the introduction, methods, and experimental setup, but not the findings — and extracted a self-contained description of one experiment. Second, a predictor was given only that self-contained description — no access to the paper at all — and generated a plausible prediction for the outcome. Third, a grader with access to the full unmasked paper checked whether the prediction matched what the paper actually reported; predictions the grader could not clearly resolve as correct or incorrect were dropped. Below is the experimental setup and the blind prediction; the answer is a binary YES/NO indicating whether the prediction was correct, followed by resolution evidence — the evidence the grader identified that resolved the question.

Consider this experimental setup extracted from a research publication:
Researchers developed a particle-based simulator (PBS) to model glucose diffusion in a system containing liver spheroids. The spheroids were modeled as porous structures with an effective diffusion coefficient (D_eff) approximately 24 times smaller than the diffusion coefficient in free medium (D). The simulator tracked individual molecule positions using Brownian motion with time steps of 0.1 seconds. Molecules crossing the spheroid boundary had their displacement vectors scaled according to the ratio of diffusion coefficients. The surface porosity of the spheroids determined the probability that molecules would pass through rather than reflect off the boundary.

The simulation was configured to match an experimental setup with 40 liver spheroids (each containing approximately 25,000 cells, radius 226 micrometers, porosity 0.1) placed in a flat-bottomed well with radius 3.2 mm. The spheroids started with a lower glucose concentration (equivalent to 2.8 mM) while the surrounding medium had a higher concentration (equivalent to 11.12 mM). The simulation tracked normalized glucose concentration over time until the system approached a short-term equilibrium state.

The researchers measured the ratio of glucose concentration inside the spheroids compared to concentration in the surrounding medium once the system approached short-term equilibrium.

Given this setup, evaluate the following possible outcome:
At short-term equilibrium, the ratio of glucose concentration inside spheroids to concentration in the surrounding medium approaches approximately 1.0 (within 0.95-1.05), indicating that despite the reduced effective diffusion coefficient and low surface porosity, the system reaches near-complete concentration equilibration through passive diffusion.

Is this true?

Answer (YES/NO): NO